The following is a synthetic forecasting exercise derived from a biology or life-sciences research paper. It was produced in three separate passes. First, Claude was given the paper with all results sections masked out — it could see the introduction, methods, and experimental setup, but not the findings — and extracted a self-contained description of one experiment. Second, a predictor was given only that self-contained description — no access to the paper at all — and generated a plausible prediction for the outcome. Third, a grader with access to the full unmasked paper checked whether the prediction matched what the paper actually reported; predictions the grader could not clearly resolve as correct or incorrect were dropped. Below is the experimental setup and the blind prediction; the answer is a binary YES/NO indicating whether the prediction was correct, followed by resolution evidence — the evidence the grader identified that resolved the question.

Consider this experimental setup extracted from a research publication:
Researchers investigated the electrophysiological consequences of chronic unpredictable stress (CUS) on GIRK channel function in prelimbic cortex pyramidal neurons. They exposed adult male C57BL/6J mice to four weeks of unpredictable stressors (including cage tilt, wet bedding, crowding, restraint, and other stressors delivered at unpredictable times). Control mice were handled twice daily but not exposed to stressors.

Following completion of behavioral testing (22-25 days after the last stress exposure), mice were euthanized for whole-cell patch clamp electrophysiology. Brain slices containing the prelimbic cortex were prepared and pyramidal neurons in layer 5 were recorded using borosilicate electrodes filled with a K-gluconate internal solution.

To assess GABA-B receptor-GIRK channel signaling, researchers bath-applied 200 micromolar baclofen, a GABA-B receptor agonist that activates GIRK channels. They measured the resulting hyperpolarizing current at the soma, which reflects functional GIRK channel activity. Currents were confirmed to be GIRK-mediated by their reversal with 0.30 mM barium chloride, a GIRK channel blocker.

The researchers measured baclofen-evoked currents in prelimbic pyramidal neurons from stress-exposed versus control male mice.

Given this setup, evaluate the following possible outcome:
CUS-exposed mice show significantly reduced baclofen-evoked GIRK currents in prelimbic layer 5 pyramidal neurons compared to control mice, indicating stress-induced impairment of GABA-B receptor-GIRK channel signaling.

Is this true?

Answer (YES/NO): YES